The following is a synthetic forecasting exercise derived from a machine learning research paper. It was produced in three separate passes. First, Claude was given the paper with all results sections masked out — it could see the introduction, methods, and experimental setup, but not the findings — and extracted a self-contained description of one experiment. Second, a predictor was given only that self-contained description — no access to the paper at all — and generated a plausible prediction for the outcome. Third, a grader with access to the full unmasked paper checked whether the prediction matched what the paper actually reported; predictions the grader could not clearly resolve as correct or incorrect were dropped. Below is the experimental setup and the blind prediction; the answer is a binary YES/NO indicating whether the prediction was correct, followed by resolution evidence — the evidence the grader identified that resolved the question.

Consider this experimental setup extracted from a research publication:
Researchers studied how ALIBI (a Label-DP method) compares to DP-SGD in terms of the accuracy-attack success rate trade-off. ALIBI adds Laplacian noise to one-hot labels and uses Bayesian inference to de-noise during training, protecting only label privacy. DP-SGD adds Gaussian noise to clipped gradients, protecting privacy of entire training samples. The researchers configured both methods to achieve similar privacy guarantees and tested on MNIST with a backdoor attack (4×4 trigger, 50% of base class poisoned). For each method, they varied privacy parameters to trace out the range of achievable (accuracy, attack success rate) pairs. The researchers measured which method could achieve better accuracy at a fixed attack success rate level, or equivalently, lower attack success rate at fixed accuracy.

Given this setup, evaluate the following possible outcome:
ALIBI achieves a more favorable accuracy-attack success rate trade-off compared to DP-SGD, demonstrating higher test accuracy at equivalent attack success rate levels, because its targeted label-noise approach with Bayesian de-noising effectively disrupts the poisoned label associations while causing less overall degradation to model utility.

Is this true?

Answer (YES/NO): NO